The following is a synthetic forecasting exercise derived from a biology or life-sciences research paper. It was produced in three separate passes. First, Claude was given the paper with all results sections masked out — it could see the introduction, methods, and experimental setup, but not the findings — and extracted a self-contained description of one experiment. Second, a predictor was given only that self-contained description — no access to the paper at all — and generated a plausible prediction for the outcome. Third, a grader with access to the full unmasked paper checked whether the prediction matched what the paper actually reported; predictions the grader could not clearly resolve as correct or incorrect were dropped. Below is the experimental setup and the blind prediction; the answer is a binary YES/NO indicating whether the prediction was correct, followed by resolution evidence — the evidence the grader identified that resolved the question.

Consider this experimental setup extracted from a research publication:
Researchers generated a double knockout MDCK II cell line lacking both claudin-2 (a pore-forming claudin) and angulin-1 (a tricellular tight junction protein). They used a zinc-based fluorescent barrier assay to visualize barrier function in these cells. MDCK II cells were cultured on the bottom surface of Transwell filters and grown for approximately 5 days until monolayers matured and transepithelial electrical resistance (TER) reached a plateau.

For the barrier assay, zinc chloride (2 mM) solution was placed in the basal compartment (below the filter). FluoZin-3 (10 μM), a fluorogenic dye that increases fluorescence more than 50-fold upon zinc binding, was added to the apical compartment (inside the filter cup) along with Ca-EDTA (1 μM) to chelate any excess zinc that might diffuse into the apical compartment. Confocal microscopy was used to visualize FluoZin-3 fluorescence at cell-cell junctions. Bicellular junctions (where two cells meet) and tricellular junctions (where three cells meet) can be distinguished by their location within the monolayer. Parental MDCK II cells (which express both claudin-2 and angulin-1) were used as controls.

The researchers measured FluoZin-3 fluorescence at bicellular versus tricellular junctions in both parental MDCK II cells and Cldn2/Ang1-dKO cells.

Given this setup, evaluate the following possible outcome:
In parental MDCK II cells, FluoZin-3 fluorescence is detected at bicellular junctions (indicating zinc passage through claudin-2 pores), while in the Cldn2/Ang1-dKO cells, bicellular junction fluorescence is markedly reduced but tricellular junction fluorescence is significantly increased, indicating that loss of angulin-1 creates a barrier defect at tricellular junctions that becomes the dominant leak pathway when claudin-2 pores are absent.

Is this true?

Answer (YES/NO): YES